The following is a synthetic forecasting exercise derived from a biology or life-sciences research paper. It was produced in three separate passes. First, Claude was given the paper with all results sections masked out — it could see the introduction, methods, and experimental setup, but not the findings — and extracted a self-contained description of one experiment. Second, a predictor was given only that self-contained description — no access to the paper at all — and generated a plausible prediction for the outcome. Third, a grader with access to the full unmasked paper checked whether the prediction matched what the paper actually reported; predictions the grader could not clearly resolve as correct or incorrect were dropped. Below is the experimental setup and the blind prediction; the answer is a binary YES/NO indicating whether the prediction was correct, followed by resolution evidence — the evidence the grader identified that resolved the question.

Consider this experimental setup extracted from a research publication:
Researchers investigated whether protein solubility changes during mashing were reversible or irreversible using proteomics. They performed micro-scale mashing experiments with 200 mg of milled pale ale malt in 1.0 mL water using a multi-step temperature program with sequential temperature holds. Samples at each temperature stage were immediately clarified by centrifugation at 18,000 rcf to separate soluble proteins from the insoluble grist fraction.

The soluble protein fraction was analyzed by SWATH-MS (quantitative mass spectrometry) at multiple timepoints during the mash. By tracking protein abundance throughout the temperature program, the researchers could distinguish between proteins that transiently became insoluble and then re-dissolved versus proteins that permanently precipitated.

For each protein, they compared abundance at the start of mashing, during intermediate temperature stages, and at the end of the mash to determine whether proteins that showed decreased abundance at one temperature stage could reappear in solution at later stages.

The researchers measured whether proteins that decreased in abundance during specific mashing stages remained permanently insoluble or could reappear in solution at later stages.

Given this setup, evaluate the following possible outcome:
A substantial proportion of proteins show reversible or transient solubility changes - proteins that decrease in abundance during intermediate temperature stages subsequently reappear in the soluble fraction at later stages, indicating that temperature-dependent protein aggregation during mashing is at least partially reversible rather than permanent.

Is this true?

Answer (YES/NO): NO